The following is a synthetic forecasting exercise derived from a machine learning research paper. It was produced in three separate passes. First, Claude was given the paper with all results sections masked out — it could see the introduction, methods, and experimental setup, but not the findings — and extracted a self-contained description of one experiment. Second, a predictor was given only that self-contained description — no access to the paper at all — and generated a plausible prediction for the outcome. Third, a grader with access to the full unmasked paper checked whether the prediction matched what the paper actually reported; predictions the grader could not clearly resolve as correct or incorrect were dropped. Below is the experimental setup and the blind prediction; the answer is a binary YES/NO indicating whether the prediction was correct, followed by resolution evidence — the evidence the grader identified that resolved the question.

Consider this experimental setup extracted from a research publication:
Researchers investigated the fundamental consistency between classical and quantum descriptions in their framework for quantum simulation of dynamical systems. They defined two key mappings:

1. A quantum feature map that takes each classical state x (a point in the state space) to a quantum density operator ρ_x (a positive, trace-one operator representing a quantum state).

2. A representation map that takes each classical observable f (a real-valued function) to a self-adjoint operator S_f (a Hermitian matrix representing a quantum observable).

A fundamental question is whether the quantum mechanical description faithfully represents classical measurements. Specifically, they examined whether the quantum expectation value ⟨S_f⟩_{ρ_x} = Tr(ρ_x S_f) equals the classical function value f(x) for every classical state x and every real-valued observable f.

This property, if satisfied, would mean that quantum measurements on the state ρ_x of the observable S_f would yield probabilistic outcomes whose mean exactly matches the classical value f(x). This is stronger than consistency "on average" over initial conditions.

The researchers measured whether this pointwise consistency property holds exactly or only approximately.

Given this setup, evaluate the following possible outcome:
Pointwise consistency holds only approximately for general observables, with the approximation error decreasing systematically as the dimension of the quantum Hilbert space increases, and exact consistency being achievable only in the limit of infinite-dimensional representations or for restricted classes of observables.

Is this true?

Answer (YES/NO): NO